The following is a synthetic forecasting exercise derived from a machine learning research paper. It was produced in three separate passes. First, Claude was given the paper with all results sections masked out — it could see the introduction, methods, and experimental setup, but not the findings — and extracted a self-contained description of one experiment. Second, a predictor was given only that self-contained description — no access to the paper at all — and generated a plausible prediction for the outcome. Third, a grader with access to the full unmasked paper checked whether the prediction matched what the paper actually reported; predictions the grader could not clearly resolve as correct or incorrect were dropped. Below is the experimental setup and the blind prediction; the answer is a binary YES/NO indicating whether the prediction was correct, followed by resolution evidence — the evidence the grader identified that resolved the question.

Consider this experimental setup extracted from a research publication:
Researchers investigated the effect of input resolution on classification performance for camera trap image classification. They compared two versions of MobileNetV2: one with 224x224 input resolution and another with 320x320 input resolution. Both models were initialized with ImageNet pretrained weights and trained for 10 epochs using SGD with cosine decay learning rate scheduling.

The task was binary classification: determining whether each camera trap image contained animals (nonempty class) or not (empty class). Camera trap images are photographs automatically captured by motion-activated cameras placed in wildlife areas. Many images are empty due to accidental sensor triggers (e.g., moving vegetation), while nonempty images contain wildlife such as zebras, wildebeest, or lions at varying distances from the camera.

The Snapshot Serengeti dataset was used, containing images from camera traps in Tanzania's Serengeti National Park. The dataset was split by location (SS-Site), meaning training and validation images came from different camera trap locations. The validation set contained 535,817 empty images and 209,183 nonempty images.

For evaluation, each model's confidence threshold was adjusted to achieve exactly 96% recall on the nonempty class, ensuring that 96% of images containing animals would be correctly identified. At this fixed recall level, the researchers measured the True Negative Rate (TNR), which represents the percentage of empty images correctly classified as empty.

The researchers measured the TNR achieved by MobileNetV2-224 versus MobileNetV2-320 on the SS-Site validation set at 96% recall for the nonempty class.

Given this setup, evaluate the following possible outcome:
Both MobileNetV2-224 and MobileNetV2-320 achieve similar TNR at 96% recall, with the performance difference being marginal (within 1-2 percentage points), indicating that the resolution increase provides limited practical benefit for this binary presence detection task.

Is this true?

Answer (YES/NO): NO